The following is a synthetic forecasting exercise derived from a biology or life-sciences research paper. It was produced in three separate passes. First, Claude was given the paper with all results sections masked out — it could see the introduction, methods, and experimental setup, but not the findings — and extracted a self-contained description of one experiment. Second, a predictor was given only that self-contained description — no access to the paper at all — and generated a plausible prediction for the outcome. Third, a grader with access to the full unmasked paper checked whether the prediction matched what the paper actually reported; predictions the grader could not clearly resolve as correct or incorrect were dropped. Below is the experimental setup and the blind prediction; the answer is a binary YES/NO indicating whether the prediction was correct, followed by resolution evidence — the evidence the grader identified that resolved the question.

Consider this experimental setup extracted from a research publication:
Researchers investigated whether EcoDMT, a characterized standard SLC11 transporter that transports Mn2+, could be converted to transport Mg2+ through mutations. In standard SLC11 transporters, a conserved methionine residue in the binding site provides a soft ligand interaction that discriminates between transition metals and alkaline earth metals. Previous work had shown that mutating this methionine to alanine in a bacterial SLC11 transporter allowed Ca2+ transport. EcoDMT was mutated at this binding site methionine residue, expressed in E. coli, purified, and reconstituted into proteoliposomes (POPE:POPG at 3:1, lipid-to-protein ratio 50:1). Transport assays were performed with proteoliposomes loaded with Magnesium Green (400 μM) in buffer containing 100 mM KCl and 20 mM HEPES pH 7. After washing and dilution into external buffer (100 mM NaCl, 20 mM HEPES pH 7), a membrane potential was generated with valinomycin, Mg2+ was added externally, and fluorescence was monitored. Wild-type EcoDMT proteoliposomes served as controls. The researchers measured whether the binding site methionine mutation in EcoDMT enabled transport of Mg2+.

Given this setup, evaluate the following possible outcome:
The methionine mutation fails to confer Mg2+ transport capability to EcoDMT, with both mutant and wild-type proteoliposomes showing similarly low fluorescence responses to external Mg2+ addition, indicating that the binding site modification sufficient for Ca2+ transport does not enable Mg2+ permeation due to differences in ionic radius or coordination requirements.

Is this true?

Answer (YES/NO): YES